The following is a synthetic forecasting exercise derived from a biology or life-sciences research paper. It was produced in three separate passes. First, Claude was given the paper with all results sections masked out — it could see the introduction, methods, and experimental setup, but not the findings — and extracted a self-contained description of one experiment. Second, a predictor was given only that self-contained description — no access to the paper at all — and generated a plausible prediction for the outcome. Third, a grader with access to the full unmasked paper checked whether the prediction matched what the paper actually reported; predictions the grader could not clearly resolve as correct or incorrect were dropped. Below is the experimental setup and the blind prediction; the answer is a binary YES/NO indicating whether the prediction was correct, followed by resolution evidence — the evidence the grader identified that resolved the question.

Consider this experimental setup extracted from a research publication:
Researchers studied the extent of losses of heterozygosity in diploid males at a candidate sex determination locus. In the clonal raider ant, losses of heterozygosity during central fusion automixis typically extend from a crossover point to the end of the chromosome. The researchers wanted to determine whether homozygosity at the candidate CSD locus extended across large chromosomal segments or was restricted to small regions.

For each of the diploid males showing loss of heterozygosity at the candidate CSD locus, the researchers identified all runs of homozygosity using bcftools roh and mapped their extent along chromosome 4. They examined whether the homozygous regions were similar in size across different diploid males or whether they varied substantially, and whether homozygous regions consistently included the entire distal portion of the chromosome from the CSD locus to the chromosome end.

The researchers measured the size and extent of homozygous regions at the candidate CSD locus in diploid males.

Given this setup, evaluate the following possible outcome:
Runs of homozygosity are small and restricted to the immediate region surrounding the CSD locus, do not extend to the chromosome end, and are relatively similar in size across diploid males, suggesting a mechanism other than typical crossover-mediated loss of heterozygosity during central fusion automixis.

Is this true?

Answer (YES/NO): NO